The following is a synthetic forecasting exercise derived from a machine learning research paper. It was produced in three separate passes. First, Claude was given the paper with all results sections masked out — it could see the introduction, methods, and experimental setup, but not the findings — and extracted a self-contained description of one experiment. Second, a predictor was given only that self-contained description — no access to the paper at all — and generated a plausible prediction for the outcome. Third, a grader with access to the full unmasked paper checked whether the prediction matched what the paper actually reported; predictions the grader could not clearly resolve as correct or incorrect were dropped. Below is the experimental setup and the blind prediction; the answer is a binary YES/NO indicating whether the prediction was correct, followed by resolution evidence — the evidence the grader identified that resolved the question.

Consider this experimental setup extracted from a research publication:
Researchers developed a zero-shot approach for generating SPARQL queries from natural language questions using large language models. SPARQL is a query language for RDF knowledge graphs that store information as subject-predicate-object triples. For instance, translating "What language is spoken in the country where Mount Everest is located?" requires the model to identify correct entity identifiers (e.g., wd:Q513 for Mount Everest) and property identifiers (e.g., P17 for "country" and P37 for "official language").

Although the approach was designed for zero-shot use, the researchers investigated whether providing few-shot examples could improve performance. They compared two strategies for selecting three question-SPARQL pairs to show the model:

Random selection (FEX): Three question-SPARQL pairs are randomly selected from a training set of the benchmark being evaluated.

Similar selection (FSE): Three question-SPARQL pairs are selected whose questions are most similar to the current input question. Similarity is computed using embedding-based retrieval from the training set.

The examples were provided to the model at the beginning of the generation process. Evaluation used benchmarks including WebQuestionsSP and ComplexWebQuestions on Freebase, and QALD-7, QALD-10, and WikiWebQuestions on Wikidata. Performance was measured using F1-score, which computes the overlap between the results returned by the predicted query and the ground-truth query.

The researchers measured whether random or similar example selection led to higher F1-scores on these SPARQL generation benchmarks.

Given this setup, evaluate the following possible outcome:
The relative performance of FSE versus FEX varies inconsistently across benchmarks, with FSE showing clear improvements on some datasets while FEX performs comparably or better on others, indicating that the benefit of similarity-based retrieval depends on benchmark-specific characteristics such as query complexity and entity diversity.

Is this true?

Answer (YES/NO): NO